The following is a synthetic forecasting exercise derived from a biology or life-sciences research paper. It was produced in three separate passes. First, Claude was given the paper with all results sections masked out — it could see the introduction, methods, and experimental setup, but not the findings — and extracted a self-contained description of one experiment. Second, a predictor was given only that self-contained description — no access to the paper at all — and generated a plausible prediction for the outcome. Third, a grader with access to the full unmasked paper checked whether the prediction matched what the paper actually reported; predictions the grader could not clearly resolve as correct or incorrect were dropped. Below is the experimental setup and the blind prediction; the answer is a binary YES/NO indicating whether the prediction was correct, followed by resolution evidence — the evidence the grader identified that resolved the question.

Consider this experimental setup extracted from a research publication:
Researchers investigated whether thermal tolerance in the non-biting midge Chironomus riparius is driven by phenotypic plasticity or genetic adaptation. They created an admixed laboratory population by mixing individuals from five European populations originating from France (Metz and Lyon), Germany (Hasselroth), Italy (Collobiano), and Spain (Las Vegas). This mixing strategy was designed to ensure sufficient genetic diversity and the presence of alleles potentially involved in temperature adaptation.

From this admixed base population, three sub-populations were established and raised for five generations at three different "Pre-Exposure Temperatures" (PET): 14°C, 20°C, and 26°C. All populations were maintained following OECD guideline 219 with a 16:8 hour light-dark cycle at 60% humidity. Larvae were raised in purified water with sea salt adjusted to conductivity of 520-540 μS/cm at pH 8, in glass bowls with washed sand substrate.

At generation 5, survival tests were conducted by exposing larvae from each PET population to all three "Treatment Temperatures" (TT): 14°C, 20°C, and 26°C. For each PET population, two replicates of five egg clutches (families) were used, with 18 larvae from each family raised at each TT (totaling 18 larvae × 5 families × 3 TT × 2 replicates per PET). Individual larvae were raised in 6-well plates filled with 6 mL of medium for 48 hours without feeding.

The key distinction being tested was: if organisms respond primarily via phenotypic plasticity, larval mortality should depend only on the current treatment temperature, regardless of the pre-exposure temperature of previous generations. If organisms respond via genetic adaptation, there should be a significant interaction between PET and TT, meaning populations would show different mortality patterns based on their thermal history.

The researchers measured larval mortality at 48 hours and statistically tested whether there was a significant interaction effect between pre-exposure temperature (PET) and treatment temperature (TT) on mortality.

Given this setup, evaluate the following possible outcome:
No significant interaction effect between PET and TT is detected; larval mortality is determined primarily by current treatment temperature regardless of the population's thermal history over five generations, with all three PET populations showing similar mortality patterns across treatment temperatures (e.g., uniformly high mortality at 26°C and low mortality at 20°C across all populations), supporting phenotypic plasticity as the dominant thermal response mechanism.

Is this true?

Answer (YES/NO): NO